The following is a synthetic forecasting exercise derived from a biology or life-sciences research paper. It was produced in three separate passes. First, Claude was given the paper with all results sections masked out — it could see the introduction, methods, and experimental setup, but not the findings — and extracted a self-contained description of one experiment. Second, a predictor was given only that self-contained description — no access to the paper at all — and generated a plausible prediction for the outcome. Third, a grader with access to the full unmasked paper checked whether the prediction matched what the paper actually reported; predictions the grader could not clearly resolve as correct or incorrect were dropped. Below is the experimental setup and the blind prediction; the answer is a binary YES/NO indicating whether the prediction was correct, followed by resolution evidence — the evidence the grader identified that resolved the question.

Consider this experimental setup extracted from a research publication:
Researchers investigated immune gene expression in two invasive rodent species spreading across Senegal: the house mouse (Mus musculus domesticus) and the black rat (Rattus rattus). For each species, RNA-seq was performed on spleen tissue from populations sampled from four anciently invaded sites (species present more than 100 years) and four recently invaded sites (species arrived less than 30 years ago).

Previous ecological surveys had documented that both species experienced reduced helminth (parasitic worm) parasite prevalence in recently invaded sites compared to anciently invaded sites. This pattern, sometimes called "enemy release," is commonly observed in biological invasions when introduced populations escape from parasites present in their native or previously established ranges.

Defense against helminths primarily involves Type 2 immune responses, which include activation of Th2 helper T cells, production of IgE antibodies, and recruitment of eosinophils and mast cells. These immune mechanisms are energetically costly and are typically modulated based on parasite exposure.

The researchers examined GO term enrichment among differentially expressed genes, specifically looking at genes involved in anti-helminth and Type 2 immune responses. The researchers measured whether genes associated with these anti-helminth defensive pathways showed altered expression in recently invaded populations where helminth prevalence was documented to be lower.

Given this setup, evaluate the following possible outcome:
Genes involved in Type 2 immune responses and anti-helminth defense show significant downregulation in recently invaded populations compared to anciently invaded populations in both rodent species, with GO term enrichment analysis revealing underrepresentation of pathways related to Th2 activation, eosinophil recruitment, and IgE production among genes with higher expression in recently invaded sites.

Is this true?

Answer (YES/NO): NO